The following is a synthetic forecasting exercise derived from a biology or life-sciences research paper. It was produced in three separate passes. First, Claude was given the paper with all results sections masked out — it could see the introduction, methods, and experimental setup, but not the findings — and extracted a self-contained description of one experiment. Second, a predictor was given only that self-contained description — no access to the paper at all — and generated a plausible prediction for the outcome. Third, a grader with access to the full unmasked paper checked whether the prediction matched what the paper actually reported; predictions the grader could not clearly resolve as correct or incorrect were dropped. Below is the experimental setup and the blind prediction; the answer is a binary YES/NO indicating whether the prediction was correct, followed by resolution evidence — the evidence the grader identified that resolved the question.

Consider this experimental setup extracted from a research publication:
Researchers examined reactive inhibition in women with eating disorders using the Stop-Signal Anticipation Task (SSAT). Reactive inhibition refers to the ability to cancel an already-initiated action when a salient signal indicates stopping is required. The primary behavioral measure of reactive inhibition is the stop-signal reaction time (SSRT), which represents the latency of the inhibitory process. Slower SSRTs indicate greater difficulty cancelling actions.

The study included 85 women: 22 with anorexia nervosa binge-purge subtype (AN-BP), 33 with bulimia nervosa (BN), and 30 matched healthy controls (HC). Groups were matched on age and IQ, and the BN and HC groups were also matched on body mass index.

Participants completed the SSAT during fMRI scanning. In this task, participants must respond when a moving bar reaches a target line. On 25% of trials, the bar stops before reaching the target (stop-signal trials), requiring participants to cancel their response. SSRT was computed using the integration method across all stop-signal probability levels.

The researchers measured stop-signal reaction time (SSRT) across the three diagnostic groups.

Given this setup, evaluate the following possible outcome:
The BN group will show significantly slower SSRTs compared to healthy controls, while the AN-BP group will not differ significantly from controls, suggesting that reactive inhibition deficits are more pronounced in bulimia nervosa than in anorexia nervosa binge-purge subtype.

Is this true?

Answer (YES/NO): NO